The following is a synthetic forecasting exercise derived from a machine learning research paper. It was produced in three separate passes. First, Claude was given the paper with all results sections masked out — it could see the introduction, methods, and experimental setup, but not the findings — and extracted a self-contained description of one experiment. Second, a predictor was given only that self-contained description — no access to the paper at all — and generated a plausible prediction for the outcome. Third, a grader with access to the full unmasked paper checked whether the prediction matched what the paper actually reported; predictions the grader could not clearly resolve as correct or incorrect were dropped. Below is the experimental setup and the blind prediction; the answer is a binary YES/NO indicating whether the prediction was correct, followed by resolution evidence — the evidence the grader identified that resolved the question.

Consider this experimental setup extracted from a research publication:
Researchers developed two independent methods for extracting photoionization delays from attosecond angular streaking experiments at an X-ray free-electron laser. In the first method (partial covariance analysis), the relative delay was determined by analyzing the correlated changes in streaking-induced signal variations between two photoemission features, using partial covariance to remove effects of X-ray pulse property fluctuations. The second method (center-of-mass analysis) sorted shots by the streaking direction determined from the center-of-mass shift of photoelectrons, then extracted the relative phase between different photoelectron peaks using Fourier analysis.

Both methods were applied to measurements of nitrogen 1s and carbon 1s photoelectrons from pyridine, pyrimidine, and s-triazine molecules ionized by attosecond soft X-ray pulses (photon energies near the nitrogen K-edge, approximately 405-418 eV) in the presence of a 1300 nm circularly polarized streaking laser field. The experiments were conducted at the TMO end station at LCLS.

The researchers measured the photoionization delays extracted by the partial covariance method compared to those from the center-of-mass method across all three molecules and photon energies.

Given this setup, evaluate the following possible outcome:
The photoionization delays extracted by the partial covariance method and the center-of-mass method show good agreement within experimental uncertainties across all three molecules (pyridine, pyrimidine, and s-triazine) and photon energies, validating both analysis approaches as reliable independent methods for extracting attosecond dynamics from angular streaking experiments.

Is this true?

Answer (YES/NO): YES